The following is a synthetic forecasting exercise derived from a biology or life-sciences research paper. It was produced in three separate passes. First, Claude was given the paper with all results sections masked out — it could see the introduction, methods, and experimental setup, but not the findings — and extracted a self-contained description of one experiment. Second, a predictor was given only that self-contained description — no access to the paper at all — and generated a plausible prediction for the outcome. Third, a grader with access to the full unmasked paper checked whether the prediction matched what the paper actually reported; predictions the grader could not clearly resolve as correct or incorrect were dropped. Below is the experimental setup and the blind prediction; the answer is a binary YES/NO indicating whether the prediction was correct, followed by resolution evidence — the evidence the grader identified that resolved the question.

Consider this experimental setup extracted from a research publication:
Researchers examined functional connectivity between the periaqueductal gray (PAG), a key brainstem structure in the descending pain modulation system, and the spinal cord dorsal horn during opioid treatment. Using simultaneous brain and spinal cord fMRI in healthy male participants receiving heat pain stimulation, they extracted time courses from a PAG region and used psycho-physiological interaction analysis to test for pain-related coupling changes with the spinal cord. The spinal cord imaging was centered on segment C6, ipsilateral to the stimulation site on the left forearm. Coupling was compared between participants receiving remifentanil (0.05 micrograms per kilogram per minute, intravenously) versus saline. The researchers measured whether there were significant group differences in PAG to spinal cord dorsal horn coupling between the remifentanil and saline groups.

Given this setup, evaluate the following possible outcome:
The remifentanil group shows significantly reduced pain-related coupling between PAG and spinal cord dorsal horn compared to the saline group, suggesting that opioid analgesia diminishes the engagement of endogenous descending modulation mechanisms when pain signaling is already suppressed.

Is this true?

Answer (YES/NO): YES